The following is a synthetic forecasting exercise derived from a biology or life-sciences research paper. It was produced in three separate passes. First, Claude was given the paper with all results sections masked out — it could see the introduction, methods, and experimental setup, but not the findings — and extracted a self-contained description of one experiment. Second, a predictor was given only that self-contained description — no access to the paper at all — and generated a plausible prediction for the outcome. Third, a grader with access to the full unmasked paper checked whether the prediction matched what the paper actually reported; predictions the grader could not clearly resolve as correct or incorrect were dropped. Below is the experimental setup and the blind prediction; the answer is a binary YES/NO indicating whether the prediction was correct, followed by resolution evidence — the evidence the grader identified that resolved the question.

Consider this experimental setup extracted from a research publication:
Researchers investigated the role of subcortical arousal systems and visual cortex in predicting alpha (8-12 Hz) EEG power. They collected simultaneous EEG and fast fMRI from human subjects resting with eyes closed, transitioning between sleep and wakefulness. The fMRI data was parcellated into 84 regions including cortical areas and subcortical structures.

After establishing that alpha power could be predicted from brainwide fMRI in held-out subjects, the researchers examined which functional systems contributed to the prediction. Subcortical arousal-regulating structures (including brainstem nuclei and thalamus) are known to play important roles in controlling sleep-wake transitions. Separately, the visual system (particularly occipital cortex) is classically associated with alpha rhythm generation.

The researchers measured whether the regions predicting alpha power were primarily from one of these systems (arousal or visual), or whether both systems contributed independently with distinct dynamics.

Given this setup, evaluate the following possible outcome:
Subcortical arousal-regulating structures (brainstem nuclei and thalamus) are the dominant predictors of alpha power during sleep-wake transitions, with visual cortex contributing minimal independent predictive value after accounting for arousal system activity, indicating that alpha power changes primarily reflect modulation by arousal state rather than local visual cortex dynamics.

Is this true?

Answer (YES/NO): NO